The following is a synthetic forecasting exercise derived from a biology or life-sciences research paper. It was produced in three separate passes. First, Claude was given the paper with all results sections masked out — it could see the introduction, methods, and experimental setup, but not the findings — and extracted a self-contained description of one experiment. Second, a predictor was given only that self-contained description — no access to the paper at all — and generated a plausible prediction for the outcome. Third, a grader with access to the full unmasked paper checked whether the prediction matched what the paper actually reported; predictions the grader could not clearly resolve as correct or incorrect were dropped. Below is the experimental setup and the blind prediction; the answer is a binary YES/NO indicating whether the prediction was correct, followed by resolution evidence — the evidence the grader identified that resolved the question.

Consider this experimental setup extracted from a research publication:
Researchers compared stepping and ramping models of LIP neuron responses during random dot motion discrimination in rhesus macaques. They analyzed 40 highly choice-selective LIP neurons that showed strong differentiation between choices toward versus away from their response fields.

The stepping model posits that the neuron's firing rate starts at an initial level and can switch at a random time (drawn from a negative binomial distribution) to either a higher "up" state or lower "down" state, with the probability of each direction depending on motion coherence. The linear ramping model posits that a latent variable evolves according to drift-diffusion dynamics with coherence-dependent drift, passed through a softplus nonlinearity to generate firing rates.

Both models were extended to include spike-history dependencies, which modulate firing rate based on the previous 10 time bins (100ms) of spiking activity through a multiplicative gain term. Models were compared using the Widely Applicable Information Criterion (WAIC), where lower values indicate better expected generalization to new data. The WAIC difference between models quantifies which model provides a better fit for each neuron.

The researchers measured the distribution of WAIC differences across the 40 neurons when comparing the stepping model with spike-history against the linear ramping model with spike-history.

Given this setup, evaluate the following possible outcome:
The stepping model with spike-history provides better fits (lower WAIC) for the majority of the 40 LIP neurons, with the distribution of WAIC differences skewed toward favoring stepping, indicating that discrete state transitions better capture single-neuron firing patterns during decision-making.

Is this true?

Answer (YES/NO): YES